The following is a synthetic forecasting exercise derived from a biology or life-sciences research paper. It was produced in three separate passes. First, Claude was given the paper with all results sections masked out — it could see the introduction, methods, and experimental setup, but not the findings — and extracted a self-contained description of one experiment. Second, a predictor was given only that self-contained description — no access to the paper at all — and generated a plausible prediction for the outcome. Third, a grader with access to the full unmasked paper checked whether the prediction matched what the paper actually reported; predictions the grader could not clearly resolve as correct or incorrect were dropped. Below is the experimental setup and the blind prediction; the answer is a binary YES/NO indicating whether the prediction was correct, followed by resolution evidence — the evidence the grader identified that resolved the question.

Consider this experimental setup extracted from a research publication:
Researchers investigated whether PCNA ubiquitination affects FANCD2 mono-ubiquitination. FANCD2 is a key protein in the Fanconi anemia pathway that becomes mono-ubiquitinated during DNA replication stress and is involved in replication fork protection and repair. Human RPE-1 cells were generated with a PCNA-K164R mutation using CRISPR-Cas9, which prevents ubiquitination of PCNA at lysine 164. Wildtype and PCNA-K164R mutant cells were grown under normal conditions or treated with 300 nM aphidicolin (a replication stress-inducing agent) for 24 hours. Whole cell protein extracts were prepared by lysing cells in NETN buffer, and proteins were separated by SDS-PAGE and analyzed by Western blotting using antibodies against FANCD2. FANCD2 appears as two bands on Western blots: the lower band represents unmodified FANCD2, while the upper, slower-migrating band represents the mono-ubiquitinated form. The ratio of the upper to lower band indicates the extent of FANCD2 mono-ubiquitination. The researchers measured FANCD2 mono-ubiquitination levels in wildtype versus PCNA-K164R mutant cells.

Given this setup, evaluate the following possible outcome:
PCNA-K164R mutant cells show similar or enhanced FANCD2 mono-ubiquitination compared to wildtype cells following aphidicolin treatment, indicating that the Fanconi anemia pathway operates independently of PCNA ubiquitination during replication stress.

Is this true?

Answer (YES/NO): NO